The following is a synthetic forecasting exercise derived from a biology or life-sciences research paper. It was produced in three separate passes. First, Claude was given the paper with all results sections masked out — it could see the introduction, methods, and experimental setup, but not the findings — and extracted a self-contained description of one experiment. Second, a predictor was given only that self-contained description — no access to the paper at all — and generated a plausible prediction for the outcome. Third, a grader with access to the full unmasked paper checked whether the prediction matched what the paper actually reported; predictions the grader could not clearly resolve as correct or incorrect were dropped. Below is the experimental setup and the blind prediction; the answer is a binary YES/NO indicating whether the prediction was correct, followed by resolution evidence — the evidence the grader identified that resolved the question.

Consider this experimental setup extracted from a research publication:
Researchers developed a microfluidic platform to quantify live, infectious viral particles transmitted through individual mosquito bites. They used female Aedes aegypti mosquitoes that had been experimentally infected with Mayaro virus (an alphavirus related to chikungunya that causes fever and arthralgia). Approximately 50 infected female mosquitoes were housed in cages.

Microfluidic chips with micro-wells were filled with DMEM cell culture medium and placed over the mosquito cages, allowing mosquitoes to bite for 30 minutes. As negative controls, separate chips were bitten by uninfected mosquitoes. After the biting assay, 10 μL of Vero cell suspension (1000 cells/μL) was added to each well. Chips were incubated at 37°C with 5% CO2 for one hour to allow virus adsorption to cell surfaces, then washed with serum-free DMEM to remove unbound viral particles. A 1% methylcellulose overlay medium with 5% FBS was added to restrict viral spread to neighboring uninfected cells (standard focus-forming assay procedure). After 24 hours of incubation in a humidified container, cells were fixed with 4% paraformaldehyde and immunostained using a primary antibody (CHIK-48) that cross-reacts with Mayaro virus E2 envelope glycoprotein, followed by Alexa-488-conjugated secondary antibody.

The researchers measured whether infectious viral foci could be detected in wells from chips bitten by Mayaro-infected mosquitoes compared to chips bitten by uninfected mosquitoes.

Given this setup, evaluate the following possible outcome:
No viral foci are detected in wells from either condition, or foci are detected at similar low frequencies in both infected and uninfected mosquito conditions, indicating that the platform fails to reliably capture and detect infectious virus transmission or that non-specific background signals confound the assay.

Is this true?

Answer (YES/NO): NO